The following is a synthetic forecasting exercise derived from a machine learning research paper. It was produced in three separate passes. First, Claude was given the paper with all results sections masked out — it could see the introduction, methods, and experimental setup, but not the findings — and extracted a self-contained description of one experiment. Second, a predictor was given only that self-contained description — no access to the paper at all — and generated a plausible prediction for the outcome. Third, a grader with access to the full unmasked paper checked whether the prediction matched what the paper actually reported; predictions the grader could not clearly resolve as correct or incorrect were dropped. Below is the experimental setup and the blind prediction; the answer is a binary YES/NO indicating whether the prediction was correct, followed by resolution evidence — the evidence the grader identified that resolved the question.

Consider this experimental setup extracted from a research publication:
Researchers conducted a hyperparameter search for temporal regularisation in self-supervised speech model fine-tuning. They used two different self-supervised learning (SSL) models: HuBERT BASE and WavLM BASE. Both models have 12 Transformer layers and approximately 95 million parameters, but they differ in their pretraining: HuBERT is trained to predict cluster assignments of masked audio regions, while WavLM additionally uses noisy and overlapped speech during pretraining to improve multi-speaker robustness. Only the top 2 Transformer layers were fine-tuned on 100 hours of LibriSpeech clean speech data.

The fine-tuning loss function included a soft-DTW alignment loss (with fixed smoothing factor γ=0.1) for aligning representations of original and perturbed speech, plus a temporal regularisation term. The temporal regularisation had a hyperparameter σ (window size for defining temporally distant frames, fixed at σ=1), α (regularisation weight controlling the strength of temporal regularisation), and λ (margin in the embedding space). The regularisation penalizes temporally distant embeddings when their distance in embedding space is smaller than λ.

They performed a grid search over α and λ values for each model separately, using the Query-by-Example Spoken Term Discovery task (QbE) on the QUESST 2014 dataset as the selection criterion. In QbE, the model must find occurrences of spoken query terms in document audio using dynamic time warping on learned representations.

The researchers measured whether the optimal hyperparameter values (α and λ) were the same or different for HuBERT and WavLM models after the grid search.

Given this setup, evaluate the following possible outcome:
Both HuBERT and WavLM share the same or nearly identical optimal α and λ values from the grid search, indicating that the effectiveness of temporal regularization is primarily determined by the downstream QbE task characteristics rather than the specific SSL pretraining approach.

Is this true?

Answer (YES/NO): NO